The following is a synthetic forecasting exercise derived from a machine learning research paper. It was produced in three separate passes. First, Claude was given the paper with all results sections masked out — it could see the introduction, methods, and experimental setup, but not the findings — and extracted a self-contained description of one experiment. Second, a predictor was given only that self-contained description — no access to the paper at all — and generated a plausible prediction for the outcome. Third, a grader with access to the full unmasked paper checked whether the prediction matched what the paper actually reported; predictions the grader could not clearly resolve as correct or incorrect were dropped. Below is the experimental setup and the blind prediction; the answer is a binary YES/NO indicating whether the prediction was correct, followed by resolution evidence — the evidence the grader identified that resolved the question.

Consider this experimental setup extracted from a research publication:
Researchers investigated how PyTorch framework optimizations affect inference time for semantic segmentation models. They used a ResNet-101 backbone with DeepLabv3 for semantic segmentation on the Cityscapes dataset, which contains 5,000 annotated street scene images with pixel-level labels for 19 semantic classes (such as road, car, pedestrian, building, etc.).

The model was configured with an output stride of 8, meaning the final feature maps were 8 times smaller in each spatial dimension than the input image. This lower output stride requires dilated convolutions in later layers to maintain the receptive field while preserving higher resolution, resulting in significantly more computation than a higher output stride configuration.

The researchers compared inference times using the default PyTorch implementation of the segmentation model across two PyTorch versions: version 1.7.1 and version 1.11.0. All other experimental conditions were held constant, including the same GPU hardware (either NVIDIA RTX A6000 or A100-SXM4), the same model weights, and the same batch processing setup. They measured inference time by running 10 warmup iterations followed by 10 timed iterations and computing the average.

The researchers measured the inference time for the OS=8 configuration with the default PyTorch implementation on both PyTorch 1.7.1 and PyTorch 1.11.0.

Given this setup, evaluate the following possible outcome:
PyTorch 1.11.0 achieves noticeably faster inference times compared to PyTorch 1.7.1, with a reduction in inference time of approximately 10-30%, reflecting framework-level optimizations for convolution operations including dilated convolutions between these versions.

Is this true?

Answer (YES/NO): NO